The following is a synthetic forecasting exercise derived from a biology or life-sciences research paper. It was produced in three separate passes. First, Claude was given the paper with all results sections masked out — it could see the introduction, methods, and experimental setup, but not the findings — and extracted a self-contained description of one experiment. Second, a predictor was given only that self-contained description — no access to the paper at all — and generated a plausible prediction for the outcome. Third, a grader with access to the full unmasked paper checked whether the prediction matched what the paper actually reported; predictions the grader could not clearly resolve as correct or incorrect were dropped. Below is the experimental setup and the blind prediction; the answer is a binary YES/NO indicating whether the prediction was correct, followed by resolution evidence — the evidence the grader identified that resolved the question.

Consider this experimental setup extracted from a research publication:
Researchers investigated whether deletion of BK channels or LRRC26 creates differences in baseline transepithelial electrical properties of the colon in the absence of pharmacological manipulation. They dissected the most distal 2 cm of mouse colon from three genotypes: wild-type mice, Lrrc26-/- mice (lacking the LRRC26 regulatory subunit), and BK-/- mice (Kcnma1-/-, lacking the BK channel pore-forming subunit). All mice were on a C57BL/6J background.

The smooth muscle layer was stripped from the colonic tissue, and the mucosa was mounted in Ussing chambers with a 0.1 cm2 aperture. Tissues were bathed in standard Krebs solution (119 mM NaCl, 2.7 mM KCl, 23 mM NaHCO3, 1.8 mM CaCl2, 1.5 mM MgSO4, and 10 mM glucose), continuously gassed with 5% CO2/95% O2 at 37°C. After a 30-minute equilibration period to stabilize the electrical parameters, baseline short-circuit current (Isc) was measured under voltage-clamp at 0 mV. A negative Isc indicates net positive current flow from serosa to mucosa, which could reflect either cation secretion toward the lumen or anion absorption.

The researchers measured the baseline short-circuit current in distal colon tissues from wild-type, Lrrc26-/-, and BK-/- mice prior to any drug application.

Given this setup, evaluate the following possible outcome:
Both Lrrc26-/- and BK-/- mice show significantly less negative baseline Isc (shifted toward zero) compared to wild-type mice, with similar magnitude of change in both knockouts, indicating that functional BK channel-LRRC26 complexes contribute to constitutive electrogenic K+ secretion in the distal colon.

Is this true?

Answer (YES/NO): NO